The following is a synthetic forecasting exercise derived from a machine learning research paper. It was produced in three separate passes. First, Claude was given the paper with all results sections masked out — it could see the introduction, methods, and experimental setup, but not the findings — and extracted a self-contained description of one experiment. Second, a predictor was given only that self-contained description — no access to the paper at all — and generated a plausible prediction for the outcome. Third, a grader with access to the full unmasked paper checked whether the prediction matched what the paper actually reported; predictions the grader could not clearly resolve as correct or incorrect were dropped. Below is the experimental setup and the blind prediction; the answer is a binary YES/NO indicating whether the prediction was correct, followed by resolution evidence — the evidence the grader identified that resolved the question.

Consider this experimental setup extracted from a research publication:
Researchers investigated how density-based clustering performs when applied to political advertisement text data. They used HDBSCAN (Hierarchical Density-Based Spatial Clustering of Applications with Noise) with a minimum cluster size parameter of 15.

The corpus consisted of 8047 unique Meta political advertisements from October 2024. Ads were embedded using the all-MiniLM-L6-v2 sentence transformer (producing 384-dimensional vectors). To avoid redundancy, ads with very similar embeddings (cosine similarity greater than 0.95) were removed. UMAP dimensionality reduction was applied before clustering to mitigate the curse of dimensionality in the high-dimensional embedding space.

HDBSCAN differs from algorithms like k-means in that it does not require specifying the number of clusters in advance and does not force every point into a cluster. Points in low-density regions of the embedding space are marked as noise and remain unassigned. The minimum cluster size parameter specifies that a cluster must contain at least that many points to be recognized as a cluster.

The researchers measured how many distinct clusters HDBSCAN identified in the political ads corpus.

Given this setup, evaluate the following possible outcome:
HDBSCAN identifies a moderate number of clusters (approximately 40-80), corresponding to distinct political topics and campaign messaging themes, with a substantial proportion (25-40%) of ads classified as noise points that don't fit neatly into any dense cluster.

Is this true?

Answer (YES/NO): NO